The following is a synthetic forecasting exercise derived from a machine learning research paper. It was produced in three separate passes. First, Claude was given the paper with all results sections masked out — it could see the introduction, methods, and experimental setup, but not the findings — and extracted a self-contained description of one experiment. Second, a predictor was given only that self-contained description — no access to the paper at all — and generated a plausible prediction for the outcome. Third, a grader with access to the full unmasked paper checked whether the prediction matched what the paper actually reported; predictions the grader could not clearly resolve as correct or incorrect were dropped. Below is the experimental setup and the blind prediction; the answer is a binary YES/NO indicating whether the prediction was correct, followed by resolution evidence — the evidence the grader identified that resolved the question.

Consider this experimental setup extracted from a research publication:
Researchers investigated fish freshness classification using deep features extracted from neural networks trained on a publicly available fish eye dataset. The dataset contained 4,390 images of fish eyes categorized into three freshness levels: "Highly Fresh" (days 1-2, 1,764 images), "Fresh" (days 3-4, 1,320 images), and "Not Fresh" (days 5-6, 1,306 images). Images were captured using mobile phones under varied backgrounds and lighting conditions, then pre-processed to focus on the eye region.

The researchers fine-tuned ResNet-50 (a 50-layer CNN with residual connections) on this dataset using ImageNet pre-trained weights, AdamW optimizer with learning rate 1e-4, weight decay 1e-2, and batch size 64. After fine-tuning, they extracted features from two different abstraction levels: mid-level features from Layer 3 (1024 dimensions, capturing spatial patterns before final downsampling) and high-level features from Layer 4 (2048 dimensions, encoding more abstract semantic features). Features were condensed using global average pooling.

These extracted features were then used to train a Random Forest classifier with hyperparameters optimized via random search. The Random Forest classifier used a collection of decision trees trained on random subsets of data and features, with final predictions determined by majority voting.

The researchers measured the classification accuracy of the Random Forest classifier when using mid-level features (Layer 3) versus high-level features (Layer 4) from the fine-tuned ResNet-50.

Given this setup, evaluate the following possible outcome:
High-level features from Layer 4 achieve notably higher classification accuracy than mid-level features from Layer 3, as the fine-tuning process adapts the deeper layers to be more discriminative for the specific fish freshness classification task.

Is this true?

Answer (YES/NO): YES